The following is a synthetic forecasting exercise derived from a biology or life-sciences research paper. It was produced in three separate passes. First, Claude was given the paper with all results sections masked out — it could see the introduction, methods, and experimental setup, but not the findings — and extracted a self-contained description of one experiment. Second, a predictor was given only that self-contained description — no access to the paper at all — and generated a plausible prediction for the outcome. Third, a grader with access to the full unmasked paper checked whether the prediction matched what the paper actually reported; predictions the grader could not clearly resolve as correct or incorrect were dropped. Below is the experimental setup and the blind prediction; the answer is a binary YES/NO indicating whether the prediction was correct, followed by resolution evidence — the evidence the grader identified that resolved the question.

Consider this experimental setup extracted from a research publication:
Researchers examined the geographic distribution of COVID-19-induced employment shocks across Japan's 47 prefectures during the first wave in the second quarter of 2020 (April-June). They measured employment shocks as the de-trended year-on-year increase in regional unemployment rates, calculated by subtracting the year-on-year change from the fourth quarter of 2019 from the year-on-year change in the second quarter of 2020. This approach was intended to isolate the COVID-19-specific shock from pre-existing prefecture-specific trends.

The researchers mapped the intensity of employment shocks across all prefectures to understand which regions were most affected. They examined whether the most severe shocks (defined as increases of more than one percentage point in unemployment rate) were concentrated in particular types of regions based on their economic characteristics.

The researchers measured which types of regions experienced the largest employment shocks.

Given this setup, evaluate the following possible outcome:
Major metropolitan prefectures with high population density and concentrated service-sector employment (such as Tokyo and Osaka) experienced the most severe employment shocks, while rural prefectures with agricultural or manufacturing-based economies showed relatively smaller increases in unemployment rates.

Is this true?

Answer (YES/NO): NO